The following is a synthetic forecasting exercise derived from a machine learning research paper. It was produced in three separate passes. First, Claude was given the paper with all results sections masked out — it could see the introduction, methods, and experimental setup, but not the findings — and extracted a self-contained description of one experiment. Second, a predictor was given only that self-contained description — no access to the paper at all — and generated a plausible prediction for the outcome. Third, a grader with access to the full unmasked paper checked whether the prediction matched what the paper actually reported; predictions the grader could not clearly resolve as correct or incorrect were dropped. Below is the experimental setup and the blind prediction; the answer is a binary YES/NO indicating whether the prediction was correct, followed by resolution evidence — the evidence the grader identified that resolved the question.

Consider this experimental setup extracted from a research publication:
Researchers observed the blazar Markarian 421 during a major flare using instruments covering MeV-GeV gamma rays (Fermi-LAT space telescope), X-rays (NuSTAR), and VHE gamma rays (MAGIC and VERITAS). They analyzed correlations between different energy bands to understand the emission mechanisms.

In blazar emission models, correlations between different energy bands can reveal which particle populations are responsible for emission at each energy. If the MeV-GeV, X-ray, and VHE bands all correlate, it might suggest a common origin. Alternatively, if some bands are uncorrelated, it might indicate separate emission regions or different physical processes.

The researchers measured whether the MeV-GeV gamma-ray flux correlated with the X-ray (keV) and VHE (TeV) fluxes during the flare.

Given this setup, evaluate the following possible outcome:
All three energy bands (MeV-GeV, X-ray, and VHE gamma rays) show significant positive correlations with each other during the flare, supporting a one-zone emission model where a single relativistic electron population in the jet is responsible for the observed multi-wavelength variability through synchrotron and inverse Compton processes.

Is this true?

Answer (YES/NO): NO